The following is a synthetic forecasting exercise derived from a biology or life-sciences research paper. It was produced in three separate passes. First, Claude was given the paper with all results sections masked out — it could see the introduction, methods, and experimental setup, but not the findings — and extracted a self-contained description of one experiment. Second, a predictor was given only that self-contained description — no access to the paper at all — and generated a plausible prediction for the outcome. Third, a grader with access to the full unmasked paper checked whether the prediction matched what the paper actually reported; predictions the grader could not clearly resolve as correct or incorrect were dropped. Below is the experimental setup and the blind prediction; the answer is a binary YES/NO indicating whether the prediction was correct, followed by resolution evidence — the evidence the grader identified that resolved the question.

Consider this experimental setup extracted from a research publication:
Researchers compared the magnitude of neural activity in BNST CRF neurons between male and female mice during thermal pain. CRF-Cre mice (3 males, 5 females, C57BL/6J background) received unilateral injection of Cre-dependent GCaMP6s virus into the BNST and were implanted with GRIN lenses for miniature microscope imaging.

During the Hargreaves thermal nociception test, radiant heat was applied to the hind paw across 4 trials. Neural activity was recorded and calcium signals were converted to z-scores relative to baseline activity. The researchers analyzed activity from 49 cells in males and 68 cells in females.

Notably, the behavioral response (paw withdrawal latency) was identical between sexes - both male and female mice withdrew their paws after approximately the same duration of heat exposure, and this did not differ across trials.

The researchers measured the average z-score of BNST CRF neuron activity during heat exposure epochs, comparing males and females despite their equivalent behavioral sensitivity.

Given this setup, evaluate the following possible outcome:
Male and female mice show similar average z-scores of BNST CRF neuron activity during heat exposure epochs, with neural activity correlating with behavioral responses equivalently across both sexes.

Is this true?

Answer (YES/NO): NO